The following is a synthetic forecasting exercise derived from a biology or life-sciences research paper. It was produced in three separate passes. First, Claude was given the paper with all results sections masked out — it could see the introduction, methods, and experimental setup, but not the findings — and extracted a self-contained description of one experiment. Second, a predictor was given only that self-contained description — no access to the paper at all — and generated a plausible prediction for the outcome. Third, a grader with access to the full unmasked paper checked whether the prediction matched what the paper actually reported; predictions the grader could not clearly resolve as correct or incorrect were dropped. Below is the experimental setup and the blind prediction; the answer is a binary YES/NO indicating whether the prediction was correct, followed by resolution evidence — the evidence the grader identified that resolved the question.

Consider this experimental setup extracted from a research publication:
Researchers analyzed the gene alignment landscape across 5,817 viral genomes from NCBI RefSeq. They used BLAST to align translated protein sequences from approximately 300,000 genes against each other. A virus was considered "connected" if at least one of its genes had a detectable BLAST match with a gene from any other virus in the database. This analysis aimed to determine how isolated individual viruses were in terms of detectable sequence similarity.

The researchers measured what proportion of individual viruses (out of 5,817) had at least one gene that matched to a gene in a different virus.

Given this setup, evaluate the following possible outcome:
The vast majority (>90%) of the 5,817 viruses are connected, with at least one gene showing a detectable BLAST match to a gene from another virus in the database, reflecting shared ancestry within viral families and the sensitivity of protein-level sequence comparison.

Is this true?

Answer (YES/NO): NO